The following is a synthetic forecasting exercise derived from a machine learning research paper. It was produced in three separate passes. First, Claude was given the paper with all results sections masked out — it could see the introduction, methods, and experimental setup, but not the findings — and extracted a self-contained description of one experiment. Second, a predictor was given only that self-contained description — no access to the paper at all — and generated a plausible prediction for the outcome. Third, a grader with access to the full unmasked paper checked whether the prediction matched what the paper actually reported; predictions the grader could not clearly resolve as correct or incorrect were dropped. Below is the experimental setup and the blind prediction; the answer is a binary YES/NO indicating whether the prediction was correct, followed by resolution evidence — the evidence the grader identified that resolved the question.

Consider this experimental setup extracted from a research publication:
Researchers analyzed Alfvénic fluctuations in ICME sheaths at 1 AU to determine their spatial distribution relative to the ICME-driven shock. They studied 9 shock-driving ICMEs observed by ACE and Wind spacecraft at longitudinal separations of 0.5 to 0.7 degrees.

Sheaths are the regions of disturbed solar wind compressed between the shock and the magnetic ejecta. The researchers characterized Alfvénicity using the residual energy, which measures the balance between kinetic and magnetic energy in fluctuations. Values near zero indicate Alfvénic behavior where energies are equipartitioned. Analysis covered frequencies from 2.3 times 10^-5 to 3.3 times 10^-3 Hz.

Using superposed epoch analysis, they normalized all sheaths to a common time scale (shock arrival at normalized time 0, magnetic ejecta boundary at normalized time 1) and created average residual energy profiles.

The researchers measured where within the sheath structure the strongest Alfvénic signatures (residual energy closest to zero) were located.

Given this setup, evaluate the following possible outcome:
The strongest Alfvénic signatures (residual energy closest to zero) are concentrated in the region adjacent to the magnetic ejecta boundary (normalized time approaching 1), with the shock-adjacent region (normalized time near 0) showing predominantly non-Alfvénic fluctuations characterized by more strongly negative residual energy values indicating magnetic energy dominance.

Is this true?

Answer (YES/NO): NO